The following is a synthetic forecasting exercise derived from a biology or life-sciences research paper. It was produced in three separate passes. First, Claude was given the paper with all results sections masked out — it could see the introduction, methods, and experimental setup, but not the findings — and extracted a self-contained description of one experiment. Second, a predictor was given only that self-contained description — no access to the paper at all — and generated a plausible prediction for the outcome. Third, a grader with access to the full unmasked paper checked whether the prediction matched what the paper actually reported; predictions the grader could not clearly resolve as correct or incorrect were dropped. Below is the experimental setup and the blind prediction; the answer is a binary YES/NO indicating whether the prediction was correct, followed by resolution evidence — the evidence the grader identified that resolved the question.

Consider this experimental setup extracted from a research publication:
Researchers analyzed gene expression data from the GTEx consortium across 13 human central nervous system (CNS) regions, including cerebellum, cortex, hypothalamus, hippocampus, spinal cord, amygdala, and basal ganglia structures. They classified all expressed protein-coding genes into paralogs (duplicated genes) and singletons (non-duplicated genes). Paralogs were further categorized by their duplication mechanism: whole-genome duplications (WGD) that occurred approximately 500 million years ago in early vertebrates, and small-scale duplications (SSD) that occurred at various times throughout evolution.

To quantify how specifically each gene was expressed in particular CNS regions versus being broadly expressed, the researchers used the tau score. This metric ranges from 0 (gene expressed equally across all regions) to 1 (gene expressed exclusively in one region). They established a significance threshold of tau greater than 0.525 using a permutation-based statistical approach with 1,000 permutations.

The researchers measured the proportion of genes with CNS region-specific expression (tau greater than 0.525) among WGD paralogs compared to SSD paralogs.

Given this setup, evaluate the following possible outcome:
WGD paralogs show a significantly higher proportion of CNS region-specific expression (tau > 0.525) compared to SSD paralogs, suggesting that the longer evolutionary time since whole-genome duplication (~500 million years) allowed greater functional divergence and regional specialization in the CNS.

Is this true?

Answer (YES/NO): NO